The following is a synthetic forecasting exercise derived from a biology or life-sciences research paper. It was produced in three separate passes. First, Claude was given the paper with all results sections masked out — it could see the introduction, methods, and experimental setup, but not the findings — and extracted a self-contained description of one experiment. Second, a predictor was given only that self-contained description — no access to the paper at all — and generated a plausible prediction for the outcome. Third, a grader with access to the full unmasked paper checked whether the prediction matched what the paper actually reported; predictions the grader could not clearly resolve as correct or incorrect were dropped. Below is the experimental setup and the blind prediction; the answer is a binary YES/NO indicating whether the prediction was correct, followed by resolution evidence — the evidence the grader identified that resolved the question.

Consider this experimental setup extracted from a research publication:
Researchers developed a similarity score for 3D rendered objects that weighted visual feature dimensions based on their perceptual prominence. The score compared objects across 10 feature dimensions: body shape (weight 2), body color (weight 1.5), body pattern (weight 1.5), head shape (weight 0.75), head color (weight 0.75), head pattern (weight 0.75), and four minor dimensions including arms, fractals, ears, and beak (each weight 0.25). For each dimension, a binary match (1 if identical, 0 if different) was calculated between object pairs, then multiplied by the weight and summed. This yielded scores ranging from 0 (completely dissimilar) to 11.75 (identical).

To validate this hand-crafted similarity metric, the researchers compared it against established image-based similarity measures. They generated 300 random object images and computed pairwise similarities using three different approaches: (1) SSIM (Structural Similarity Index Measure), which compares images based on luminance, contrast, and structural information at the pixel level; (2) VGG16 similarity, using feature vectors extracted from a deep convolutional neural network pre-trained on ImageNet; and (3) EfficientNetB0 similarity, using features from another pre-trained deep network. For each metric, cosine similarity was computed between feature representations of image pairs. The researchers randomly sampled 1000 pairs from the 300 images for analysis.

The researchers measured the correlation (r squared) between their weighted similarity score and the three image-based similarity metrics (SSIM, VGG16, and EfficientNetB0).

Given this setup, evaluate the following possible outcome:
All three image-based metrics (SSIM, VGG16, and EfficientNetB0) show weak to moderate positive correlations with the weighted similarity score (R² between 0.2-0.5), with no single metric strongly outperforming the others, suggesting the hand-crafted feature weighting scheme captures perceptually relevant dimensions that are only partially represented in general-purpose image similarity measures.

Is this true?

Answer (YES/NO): NO